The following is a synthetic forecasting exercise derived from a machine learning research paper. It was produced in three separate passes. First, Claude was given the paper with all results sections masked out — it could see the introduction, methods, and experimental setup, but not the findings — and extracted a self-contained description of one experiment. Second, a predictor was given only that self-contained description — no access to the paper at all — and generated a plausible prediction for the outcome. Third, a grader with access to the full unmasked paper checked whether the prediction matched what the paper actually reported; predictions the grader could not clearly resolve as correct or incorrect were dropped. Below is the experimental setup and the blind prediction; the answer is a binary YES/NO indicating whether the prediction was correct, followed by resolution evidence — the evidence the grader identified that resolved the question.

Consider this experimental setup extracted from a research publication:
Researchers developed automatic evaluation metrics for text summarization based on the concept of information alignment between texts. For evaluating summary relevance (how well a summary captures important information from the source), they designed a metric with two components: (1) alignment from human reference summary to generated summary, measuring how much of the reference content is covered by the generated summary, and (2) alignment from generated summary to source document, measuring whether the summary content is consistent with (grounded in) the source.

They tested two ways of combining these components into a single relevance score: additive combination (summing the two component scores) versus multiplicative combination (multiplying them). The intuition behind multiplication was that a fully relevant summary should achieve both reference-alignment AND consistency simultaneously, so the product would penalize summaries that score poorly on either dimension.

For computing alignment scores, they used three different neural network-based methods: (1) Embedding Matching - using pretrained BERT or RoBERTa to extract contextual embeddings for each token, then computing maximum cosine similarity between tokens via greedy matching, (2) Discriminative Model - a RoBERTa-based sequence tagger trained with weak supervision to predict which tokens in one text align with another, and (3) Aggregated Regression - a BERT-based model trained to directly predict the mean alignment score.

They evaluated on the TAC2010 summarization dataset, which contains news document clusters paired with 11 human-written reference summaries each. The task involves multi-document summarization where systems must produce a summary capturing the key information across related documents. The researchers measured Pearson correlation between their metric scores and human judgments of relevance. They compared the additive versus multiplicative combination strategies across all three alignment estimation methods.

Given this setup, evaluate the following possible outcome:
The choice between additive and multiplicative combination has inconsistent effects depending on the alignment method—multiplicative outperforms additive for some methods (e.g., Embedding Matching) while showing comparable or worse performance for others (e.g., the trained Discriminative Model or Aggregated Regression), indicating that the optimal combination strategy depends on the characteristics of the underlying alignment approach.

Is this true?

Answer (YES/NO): NO